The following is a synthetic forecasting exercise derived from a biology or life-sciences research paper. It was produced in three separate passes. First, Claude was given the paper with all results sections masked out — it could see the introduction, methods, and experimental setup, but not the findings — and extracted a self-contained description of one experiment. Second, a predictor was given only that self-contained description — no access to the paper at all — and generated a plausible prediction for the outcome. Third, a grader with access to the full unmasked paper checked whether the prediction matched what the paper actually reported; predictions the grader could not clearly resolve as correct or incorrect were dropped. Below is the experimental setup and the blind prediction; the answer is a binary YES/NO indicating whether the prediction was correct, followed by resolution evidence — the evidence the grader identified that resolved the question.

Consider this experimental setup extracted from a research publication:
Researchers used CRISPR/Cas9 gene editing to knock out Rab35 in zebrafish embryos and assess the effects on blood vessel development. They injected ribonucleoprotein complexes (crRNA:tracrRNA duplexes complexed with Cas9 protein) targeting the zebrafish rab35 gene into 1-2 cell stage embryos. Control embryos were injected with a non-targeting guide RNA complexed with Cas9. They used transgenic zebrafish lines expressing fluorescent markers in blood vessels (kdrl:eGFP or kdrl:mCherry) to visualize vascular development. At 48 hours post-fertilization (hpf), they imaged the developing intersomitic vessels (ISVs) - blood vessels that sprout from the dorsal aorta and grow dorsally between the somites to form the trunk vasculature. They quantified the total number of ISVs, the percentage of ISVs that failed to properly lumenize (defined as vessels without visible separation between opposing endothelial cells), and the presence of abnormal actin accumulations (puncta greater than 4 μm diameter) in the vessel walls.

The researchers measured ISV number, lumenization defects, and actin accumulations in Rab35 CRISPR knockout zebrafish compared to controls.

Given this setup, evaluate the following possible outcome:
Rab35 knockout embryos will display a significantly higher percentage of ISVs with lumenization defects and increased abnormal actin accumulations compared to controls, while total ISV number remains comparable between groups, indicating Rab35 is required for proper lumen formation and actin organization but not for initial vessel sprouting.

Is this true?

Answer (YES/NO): NO